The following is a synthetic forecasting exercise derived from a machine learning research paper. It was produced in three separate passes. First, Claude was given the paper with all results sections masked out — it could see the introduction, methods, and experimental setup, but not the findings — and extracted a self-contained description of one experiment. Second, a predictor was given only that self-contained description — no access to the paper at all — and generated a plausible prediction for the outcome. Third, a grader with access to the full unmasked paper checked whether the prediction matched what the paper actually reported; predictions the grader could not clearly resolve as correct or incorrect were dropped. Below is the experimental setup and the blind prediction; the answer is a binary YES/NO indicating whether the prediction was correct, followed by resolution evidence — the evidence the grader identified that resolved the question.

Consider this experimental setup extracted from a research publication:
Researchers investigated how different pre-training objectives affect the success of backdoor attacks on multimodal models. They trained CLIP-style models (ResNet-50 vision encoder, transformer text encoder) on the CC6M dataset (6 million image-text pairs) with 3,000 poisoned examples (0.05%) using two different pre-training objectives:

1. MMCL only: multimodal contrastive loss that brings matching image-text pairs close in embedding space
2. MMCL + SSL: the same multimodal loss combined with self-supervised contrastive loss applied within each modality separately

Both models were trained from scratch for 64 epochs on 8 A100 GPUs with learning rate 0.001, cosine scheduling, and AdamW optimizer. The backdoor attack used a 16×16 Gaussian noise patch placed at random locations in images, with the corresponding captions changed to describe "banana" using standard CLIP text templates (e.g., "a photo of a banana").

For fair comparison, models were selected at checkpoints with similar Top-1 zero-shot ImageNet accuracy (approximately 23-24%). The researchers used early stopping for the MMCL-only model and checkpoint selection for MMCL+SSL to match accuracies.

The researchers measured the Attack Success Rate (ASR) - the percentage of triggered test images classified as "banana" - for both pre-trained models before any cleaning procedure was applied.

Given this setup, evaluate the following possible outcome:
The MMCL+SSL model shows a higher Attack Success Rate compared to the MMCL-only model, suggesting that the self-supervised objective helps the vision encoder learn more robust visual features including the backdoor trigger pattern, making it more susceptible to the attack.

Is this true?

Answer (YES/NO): NO